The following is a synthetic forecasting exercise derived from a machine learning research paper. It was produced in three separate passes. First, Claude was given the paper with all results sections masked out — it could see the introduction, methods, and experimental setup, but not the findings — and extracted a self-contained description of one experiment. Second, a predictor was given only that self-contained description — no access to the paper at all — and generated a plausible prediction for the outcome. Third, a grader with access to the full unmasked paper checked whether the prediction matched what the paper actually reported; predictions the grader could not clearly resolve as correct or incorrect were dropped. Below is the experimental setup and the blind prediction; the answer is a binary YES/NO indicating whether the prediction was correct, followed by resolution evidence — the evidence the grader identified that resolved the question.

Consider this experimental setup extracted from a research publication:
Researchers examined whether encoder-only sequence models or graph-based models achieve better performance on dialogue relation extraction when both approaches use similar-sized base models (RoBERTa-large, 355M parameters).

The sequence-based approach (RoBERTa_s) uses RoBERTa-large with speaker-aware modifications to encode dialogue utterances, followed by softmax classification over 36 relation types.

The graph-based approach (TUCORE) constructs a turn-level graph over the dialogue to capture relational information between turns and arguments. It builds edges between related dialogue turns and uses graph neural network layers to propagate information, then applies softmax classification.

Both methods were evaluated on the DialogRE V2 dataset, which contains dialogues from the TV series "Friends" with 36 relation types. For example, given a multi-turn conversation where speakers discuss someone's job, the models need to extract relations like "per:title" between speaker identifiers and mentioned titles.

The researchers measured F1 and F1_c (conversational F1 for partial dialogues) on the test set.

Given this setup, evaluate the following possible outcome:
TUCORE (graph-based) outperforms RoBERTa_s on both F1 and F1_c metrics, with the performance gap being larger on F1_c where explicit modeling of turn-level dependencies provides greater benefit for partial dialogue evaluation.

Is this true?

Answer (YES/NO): YES